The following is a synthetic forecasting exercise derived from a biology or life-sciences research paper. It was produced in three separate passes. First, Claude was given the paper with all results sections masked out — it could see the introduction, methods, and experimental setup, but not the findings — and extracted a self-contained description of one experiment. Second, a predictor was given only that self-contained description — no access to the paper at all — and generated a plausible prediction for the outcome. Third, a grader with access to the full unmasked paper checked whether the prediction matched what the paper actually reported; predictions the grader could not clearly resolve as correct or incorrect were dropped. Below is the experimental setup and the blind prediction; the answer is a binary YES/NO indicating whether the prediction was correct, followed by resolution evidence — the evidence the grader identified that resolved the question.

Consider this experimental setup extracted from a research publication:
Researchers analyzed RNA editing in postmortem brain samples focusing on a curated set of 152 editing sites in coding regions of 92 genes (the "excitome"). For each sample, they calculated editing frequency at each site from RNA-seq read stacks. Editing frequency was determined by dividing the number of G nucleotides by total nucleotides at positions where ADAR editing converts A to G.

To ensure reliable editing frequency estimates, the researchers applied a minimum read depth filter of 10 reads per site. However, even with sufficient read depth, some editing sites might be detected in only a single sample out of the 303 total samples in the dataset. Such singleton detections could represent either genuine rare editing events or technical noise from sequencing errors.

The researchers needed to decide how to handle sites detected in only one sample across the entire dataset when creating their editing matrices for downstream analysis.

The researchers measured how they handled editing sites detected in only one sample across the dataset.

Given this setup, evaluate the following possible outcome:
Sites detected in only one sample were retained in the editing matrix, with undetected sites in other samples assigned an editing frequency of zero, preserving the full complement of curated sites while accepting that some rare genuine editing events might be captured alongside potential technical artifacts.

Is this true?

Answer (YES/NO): NO